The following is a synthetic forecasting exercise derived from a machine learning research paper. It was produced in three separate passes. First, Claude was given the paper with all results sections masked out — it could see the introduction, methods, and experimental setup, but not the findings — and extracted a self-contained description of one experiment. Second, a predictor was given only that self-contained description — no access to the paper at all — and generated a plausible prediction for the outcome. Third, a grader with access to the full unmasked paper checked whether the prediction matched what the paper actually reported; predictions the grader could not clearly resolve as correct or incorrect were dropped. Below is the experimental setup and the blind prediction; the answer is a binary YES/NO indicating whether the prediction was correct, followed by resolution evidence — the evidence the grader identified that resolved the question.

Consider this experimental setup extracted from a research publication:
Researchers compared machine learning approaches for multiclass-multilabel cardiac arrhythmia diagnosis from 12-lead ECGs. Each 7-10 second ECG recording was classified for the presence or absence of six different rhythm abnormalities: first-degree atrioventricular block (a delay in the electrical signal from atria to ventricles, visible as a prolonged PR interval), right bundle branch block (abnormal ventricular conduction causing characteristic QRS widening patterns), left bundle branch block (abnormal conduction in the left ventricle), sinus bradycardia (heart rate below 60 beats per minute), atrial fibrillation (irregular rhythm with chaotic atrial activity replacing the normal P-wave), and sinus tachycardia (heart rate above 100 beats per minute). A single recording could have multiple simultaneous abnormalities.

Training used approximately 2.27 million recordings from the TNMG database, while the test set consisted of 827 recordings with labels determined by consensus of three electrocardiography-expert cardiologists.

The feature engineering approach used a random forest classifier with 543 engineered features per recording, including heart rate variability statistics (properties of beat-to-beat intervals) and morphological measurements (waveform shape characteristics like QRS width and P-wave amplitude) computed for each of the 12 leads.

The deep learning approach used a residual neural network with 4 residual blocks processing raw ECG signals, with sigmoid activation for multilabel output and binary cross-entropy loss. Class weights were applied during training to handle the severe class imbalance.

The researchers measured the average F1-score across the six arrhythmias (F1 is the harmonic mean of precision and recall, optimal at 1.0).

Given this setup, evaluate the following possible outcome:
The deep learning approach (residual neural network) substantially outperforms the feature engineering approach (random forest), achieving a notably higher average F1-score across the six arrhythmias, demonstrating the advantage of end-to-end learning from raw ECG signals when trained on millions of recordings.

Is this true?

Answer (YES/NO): NO